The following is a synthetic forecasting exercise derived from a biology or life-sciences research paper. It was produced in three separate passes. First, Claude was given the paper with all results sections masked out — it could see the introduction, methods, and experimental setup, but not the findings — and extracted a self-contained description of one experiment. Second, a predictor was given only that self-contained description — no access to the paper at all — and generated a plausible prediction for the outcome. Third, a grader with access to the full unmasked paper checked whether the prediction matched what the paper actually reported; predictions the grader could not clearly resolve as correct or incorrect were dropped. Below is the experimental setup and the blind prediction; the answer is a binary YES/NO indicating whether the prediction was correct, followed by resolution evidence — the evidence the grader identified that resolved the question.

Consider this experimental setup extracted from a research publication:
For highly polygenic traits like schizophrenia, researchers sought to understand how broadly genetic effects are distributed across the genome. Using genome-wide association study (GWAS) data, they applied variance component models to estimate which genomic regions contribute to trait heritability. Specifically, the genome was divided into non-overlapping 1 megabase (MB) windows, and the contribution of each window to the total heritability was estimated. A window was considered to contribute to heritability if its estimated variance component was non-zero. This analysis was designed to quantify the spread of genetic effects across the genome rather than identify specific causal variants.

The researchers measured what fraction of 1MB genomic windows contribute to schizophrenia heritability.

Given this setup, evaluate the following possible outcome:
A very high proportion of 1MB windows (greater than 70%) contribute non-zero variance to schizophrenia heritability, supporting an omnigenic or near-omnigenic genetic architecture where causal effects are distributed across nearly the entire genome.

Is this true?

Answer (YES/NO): YES